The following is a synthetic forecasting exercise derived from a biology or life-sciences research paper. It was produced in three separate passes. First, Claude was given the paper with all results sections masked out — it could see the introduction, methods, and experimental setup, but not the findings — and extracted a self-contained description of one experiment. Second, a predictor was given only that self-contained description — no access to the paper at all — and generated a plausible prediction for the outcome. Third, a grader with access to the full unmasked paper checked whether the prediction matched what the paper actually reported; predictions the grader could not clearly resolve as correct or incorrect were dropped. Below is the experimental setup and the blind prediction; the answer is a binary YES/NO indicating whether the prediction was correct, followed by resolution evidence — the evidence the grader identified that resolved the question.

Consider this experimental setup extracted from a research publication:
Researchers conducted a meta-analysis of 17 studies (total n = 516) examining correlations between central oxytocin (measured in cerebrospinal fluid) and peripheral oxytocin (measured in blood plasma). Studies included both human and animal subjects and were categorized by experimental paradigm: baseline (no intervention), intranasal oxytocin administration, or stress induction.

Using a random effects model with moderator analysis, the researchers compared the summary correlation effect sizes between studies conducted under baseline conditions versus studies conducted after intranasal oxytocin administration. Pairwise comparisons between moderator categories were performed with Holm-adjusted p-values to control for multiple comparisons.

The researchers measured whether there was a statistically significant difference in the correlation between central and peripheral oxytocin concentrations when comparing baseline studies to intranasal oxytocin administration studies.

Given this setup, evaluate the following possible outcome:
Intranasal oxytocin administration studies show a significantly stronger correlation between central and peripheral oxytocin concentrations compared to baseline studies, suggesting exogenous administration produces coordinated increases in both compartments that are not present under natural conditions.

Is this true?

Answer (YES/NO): YES